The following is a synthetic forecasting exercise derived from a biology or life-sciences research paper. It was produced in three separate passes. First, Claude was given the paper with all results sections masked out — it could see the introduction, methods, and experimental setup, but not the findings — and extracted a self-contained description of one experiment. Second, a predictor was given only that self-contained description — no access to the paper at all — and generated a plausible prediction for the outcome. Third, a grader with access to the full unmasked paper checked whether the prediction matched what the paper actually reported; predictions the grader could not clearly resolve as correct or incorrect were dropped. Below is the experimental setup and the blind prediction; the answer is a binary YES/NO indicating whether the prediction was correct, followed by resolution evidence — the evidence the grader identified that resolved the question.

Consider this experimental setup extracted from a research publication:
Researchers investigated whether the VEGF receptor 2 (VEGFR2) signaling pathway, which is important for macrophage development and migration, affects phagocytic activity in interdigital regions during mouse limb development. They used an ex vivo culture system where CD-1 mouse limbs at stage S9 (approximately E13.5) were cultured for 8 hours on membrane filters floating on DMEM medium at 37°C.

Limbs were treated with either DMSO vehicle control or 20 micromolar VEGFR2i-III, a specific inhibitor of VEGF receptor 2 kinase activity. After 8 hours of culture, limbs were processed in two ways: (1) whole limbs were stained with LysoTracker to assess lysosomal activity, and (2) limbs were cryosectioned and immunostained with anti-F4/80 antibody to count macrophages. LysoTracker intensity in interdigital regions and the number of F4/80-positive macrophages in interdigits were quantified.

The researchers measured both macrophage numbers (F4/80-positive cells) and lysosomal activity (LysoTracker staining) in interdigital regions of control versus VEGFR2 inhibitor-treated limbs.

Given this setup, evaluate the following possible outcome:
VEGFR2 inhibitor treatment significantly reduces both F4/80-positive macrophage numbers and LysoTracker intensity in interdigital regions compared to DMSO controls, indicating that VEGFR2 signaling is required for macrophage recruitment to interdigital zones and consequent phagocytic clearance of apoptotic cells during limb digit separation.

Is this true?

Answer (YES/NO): NO